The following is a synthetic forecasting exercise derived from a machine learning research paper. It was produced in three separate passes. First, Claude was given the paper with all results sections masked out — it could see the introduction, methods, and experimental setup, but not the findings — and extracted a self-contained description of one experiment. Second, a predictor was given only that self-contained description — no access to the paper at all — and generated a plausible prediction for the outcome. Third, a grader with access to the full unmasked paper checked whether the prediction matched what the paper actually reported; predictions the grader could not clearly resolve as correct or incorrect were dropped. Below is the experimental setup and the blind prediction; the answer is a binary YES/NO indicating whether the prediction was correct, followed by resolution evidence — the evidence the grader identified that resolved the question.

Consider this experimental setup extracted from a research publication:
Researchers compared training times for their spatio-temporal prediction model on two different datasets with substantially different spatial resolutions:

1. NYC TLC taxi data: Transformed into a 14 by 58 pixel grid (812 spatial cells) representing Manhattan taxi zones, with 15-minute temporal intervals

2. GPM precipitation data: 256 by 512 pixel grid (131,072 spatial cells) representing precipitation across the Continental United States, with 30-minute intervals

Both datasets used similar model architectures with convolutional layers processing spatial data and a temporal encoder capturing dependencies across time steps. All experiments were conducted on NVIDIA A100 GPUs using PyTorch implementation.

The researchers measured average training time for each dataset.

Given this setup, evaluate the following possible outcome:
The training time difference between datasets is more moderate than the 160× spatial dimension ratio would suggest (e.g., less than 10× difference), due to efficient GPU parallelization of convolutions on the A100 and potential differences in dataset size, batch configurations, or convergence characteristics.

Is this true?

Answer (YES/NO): NO